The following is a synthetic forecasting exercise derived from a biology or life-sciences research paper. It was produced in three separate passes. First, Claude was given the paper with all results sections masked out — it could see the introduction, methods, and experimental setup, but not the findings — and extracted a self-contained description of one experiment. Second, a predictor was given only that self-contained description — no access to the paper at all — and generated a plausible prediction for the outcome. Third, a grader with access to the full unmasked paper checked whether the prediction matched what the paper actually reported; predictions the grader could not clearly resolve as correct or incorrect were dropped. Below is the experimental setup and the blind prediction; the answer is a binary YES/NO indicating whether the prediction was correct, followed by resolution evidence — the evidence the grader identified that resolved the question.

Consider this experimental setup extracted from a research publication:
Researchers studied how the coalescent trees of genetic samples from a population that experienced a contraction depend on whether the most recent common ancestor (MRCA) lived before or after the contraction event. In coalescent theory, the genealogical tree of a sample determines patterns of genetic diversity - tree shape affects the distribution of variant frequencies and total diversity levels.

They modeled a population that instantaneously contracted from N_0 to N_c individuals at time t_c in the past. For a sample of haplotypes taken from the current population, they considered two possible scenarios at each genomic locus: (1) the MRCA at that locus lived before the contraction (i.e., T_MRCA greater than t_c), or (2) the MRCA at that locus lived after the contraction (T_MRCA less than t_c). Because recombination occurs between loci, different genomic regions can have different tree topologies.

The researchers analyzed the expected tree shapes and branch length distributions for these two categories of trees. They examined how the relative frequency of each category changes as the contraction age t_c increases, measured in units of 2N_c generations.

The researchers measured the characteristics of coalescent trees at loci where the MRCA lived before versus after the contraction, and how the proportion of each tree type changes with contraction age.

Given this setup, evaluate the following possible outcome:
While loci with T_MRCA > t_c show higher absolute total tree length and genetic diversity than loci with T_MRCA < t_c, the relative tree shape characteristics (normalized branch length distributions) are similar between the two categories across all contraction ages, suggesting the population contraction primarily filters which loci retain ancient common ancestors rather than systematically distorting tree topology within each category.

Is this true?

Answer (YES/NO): NO